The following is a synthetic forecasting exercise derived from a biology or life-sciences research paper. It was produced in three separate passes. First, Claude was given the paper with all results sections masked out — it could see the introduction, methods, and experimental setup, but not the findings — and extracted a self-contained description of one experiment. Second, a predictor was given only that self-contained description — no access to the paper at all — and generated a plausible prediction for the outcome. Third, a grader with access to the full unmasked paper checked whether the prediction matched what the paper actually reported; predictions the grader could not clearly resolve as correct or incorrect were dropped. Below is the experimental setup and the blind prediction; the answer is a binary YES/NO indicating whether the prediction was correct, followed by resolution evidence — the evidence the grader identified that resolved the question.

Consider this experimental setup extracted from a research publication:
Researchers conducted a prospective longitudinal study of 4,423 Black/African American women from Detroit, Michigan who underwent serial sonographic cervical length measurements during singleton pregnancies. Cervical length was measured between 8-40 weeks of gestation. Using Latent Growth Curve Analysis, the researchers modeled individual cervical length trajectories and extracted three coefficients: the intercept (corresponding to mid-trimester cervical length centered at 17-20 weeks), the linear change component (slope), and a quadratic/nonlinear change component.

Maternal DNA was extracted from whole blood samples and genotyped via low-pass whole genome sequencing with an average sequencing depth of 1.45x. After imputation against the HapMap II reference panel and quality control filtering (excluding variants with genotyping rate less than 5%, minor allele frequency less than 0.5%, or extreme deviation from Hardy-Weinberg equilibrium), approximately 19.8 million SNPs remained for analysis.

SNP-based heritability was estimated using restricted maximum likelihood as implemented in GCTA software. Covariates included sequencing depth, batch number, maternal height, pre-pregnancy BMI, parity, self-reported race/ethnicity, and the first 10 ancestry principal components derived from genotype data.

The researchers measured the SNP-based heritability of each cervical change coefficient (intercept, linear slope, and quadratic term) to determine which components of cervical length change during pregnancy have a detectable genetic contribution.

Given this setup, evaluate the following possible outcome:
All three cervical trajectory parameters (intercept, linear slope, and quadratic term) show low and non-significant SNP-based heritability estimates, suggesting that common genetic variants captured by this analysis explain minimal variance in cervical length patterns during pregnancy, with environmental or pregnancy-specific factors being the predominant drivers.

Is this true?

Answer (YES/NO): NO